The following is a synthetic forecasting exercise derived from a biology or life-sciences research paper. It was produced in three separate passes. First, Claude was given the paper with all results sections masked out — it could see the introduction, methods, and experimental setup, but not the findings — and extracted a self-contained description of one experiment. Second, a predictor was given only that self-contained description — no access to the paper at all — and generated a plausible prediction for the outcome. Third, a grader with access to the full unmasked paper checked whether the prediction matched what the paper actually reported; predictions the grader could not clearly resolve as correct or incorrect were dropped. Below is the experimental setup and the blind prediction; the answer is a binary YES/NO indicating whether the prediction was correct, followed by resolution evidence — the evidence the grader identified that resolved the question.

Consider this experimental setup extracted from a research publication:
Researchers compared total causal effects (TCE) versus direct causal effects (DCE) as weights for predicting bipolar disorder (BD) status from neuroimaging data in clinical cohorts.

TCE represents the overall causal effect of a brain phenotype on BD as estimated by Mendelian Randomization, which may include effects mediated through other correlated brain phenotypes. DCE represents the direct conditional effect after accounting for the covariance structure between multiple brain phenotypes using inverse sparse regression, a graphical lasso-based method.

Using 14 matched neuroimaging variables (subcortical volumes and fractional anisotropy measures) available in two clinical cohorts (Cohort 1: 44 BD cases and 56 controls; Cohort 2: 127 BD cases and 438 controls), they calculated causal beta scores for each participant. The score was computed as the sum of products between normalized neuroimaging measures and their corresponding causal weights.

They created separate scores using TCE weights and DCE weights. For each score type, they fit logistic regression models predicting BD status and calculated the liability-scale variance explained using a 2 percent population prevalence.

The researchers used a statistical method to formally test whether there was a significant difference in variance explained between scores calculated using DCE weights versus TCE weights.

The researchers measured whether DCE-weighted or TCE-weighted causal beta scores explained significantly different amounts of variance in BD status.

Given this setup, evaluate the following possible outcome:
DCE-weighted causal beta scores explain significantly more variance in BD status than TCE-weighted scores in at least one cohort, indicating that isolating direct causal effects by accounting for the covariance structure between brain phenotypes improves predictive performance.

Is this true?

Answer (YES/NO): NO